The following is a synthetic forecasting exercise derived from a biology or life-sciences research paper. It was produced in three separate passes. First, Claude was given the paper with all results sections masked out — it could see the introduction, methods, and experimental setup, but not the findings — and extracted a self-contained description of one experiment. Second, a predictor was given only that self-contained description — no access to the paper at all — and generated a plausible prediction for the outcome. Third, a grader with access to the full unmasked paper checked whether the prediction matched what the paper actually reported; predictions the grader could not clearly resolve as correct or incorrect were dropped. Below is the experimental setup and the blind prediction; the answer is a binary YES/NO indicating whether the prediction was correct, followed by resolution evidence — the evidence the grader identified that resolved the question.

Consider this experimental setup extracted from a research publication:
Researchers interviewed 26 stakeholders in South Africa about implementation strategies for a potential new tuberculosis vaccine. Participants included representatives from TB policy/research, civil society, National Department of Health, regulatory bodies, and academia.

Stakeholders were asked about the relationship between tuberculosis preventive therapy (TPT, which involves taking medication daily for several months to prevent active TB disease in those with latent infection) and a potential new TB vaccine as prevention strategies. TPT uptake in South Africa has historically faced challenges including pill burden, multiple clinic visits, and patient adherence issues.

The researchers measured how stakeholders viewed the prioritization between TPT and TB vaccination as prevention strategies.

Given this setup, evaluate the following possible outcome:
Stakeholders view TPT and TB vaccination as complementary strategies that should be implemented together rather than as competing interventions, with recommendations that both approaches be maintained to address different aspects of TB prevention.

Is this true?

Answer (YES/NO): YES